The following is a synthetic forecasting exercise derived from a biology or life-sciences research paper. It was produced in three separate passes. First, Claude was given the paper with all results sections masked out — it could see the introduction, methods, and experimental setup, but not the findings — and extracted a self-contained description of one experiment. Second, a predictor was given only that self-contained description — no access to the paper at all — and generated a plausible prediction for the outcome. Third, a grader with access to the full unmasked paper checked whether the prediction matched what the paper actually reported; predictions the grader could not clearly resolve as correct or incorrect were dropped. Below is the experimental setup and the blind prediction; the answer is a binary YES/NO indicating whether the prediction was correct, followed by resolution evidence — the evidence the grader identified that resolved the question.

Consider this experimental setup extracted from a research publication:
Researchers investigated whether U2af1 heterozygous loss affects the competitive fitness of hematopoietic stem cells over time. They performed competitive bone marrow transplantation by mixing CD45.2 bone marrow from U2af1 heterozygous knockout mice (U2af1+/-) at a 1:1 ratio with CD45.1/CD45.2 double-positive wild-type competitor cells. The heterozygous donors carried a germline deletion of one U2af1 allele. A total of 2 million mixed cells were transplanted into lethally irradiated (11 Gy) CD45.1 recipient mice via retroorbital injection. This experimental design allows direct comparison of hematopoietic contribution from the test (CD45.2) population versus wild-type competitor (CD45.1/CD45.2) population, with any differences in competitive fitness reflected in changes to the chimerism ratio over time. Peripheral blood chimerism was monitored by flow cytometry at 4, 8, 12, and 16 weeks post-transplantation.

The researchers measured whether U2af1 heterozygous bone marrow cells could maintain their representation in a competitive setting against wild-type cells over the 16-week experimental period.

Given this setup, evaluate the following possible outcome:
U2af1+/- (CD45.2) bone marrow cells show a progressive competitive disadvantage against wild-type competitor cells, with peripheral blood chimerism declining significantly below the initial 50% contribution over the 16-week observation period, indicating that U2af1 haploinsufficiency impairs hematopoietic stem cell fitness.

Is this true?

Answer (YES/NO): NO